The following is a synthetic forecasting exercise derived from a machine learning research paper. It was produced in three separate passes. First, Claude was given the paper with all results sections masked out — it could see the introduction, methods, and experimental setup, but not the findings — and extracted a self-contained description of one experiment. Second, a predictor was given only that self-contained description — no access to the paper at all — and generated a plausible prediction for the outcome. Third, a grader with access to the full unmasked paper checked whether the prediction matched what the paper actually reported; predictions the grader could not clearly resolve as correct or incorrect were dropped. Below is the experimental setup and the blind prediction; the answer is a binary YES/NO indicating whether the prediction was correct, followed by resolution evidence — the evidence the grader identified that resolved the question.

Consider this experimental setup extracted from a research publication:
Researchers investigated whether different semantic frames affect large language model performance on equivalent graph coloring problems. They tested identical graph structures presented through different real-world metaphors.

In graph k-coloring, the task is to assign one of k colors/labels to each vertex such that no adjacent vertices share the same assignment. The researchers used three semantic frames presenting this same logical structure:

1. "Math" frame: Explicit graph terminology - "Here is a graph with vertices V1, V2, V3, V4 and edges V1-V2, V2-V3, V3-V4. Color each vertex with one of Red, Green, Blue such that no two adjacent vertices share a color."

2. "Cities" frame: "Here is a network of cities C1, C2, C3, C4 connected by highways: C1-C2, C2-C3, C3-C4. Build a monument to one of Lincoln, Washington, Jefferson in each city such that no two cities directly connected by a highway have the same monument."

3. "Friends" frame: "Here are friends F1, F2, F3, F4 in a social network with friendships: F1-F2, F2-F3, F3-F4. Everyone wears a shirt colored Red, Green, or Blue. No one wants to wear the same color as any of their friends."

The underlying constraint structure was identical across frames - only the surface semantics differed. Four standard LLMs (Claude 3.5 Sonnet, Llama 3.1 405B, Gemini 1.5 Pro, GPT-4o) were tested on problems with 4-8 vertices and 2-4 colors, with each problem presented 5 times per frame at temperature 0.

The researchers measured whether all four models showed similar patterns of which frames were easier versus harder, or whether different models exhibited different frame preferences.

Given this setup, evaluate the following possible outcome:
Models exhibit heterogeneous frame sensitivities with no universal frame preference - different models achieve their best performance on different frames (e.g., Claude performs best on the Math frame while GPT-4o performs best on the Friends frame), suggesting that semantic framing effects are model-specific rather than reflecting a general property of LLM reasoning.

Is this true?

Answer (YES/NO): YES